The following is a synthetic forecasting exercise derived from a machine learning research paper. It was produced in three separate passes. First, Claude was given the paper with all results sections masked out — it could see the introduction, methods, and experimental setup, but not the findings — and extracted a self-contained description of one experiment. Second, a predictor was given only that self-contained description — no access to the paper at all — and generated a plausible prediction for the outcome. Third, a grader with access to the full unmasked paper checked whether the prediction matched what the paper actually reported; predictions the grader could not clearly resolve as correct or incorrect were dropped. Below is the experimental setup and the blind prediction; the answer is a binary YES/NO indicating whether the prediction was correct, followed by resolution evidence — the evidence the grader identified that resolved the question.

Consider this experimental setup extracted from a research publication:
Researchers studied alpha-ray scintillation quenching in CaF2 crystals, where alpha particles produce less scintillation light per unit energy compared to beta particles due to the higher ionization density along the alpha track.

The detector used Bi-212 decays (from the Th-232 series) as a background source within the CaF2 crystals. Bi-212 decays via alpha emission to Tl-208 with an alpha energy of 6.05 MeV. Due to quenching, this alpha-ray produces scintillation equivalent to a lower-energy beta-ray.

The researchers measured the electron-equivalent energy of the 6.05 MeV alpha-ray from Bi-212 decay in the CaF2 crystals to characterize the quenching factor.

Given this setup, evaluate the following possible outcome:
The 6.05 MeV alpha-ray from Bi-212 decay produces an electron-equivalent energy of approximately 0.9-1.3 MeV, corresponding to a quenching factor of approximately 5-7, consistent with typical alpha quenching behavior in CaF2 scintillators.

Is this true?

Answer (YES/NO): NO